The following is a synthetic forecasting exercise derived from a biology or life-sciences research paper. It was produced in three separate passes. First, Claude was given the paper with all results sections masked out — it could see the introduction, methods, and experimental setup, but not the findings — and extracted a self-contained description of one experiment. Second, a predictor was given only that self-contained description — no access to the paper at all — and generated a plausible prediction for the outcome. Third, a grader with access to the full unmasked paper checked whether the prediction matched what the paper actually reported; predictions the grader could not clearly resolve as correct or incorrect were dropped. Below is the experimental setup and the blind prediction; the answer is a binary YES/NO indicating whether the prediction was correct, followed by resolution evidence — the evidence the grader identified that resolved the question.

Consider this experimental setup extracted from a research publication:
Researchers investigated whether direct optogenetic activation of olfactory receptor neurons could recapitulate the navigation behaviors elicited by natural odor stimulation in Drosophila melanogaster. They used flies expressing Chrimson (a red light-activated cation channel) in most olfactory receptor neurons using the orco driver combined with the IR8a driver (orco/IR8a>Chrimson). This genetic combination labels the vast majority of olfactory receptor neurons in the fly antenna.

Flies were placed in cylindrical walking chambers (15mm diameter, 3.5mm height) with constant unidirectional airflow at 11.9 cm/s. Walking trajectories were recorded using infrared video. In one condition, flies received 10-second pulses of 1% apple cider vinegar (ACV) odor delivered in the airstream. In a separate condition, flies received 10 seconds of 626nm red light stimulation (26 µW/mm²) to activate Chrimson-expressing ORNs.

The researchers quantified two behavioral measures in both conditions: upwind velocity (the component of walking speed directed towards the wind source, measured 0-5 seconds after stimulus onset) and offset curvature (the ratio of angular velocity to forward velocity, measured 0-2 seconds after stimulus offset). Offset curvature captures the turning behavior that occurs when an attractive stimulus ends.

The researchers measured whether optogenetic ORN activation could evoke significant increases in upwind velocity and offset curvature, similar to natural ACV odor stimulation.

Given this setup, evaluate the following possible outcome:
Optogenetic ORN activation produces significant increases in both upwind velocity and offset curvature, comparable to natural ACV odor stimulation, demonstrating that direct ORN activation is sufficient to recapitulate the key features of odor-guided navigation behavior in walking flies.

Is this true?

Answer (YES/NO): YES